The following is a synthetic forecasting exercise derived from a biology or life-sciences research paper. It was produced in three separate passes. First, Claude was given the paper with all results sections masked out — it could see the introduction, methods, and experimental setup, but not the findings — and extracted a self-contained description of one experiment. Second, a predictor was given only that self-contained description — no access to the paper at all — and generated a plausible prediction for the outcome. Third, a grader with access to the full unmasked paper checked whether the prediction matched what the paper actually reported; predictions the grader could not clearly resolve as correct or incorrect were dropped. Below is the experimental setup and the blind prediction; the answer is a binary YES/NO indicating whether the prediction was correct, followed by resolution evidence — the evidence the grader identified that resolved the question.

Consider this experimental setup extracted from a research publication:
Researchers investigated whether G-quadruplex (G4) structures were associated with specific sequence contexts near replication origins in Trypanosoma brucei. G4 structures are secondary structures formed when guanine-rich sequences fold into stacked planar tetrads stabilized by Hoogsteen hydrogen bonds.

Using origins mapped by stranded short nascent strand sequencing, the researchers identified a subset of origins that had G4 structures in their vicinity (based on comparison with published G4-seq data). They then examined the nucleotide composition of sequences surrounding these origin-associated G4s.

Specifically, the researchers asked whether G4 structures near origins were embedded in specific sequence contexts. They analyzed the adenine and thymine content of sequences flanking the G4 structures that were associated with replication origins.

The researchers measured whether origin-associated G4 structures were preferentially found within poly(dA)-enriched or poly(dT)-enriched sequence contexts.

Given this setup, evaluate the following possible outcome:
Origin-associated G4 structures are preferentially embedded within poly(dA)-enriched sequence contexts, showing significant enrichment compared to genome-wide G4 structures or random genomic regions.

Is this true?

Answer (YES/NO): YES